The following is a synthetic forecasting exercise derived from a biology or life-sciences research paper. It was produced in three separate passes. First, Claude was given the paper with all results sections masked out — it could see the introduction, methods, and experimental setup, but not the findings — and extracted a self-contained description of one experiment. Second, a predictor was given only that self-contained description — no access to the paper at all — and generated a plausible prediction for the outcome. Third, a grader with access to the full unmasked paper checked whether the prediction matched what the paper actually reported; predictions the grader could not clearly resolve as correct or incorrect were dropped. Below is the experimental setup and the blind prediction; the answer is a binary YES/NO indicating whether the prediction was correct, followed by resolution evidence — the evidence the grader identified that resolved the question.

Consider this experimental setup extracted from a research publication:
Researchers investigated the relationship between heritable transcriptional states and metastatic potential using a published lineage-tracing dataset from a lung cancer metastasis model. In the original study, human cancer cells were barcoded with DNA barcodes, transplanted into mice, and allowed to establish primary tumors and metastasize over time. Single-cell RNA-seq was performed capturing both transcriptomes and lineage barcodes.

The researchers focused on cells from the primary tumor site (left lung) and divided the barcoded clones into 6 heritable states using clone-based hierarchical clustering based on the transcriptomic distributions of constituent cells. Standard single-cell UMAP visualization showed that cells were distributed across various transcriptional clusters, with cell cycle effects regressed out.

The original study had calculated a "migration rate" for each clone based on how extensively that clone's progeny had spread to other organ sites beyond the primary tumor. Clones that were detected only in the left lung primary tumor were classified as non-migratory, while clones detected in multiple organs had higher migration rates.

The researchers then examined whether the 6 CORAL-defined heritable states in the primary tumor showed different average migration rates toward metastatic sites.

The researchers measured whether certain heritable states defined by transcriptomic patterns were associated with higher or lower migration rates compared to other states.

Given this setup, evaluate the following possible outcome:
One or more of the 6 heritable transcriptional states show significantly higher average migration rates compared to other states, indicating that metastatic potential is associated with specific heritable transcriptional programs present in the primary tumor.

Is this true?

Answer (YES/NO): YES